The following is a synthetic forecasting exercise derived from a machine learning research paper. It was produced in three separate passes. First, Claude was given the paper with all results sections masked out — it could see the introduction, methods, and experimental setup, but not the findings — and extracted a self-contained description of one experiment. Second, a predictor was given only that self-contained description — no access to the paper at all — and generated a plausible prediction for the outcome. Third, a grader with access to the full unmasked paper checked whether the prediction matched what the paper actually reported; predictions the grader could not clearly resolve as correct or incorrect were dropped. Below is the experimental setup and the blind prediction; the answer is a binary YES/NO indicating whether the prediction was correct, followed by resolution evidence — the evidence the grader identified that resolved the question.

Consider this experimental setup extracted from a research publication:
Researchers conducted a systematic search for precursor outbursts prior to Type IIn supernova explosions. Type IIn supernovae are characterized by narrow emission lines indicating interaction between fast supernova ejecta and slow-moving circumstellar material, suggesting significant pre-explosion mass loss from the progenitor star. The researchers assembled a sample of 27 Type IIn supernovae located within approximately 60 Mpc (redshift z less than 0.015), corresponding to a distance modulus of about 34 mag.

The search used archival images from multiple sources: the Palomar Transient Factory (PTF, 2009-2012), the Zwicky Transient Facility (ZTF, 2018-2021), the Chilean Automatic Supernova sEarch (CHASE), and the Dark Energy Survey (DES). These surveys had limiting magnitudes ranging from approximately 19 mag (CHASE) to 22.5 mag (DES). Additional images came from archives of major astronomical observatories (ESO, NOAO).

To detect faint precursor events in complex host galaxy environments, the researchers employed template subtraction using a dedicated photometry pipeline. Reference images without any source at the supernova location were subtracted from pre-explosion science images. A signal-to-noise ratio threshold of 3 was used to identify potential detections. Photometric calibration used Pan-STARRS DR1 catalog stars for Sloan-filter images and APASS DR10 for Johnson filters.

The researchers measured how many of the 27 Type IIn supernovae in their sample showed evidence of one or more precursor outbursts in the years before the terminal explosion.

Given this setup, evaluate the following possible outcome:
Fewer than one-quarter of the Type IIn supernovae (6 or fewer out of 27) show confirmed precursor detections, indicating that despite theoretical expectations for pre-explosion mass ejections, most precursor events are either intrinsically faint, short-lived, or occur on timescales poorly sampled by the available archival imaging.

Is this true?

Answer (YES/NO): NO